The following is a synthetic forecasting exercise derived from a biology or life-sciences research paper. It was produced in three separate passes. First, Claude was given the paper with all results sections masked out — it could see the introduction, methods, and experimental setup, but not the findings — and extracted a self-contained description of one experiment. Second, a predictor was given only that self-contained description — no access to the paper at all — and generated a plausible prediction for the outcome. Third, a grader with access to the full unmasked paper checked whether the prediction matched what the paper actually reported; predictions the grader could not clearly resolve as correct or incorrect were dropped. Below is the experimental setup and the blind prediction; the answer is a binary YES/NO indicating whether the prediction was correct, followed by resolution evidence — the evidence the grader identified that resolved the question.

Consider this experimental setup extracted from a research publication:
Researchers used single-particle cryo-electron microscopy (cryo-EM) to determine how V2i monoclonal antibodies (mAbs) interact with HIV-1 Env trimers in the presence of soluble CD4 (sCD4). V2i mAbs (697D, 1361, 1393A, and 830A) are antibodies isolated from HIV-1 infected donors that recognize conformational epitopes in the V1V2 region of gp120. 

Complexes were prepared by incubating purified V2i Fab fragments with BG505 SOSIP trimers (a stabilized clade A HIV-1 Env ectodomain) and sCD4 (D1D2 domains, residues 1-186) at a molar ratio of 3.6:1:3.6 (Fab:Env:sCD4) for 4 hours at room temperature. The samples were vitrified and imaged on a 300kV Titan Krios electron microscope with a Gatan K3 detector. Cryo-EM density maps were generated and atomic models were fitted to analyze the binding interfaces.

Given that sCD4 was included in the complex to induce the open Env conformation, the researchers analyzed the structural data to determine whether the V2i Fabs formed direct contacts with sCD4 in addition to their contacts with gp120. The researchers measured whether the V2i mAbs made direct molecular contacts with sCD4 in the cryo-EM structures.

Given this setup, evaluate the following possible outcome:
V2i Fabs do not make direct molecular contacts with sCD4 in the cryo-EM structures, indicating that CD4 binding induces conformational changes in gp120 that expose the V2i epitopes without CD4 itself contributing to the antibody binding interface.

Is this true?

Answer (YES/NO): YES